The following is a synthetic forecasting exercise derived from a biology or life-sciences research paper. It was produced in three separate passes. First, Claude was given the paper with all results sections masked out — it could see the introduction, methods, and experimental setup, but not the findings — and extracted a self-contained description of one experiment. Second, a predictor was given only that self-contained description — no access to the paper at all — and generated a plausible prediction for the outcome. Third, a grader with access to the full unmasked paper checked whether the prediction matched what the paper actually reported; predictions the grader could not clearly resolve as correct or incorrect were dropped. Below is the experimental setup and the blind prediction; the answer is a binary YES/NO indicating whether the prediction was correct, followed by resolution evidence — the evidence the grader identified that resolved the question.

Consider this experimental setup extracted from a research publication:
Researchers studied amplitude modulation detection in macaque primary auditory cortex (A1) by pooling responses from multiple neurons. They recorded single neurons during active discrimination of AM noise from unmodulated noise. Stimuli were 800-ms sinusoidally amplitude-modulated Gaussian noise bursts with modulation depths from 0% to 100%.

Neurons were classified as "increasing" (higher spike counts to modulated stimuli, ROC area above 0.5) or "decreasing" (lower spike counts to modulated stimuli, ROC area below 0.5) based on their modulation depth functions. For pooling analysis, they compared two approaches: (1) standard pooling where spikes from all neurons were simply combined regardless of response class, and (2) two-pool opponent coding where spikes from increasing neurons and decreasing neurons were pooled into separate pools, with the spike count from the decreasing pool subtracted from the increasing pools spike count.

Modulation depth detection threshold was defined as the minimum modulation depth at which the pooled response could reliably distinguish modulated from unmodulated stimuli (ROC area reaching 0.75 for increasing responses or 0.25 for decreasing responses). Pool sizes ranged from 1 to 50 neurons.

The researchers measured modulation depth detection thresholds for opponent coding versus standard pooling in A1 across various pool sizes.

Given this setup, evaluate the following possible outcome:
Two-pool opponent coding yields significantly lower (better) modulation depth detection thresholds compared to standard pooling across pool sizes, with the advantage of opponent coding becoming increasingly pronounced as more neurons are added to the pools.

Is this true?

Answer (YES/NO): NO